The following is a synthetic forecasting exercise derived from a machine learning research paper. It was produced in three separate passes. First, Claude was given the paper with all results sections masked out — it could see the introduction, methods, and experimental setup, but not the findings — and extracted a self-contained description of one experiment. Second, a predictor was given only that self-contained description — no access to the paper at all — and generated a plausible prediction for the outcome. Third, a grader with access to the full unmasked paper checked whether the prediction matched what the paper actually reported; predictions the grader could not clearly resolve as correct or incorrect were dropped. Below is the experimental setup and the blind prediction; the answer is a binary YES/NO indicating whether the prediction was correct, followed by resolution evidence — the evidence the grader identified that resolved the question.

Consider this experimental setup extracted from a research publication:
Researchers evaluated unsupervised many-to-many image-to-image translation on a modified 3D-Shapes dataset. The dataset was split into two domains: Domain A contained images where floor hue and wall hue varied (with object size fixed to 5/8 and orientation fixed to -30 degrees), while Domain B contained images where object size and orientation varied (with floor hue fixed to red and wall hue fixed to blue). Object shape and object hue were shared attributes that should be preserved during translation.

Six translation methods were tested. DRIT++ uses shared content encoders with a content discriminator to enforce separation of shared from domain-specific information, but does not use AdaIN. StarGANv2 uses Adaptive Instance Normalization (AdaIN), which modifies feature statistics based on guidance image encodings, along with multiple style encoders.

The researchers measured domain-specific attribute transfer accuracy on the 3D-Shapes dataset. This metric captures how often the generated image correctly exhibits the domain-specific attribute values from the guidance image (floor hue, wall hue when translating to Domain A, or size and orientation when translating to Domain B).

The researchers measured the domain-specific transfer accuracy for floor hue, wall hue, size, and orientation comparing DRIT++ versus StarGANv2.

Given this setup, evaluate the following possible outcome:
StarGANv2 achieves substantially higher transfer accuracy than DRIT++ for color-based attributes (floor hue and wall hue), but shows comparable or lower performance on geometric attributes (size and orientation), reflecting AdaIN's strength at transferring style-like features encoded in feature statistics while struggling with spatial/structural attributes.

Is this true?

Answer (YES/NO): YES